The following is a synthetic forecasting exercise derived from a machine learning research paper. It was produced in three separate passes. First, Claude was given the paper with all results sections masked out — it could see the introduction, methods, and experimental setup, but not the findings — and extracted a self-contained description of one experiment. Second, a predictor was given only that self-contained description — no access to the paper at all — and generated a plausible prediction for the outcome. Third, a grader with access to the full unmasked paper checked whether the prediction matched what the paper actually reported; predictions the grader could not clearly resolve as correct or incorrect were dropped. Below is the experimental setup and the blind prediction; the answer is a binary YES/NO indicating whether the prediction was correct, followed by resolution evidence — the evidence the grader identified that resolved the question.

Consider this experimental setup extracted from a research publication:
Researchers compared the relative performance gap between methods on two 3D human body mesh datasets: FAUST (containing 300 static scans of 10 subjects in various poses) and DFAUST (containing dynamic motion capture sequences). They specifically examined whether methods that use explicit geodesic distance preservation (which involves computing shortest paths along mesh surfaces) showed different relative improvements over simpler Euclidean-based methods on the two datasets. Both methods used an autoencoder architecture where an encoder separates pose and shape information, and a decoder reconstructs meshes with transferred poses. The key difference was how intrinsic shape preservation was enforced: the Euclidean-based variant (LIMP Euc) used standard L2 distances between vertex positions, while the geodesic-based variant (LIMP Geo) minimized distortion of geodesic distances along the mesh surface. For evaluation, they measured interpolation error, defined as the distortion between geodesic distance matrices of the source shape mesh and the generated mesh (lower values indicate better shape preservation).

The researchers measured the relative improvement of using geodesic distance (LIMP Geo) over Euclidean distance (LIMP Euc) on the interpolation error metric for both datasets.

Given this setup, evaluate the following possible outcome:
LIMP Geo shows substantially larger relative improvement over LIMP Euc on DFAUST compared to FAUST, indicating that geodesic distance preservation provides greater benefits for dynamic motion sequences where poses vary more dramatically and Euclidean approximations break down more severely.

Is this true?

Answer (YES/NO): YES